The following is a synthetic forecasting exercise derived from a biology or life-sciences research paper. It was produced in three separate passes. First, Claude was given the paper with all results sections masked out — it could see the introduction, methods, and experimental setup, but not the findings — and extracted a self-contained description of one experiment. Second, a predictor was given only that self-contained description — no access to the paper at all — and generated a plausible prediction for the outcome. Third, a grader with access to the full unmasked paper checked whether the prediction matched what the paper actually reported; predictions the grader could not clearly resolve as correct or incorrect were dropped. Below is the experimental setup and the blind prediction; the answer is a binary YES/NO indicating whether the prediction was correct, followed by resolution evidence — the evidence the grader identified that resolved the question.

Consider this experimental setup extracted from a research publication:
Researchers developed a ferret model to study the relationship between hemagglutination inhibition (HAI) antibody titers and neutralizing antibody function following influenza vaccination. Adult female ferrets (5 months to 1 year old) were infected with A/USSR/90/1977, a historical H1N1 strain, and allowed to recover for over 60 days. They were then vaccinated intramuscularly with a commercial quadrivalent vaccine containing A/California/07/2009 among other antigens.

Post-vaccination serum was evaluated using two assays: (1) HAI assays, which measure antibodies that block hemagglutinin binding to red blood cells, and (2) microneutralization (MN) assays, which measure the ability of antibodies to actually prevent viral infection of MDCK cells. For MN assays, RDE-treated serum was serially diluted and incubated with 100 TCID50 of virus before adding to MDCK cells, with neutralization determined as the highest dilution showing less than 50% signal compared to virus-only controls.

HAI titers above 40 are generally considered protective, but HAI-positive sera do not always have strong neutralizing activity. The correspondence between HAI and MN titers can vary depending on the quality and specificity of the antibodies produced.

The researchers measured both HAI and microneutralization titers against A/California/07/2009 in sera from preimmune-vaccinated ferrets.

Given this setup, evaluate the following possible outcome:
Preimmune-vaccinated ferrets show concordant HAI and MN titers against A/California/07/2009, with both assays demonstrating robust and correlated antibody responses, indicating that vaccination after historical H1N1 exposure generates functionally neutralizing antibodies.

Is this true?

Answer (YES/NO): YES